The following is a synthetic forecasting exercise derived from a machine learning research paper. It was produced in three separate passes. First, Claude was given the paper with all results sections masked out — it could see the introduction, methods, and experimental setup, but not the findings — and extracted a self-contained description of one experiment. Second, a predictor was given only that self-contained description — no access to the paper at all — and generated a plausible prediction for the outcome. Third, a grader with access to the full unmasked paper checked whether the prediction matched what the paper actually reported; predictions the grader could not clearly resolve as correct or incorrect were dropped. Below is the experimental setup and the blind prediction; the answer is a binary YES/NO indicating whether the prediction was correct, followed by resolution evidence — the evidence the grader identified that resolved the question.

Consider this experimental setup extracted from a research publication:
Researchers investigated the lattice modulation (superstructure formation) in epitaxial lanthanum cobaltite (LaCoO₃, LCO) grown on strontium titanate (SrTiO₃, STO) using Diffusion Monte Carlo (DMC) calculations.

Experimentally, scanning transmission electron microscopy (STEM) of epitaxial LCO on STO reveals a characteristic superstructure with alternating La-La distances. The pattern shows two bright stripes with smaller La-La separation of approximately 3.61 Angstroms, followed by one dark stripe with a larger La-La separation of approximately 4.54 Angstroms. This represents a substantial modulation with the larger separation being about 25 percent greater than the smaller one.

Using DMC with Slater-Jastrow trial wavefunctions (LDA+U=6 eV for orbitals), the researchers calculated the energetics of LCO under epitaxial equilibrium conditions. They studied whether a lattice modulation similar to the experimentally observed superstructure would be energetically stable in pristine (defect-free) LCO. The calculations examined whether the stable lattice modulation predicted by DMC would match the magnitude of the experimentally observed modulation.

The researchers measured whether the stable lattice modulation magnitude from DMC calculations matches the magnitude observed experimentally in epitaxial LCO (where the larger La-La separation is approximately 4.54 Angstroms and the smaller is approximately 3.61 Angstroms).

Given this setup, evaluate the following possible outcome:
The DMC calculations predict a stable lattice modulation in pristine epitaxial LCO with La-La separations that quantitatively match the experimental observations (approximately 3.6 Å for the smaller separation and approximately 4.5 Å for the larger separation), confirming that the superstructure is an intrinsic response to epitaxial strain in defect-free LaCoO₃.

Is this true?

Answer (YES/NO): NO